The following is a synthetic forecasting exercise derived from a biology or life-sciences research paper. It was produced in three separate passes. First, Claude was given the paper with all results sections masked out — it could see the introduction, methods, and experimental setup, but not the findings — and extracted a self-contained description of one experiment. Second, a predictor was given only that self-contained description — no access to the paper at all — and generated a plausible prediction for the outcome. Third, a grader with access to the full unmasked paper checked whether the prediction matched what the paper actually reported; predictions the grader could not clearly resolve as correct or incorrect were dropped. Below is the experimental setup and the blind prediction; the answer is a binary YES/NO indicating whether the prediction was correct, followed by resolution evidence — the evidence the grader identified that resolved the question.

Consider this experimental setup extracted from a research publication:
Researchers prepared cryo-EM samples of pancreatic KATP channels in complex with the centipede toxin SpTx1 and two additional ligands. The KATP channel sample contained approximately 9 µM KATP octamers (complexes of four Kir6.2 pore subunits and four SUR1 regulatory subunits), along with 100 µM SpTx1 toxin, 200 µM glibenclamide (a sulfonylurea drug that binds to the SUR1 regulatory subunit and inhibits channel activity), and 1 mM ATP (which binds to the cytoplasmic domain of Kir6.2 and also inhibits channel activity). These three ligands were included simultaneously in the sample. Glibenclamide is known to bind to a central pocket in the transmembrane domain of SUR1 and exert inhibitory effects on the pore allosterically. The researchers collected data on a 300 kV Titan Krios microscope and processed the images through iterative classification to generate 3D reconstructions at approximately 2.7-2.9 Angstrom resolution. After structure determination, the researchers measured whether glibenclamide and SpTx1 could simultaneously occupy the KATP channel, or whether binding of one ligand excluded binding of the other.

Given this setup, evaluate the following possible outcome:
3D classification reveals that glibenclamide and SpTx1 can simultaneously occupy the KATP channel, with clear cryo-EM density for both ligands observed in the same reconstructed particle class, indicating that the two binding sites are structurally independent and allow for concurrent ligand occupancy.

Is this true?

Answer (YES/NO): YES